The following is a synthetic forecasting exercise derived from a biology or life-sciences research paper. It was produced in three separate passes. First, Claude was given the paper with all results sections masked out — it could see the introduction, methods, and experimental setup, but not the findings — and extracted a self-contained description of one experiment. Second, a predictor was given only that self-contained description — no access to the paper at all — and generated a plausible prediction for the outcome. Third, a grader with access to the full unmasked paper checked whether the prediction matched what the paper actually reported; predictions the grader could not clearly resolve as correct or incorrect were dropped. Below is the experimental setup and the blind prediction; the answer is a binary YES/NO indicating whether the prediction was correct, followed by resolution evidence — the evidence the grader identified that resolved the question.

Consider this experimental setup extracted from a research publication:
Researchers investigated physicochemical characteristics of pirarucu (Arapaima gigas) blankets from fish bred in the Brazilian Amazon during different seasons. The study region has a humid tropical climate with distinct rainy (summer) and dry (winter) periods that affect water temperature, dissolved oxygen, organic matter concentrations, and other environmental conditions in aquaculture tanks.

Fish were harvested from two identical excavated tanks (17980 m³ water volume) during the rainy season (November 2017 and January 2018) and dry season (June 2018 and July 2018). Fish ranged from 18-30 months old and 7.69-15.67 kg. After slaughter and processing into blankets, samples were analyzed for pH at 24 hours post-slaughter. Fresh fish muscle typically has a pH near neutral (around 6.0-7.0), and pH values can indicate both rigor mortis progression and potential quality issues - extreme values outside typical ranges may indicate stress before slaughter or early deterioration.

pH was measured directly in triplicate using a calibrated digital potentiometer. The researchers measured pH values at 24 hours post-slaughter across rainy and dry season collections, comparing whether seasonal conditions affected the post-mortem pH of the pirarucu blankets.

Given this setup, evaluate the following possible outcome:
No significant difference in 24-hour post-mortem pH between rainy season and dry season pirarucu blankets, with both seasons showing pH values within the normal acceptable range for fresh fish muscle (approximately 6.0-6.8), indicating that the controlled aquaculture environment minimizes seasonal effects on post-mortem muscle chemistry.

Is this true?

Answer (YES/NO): NO